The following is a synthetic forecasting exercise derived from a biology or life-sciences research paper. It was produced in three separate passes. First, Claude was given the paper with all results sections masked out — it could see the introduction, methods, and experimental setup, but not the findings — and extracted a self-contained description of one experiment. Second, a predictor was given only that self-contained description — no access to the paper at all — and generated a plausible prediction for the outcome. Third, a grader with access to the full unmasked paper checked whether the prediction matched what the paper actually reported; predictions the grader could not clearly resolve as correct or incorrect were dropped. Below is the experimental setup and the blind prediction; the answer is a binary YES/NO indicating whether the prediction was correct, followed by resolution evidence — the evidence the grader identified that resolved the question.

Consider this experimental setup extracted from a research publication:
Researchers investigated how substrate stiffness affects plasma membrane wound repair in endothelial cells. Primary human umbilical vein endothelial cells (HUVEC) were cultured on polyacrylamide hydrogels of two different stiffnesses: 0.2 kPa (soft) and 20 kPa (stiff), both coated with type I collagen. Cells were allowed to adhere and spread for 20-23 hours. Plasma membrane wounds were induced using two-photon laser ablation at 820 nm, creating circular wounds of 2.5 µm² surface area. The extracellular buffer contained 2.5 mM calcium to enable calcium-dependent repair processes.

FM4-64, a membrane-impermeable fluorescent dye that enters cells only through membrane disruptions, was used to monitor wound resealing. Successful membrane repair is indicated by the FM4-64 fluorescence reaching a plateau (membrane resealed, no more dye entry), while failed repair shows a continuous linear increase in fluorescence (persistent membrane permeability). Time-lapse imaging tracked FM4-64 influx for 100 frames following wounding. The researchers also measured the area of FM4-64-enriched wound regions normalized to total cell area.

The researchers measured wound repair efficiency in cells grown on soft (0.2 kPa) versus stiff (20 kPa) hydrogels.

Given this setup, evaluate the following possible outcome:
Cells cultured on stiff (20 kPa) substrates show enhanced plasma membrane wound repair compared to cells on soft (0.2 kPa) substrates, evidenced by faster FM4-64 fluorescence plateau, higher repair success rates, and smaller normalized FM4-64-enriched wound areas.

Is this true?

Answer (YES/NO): NO